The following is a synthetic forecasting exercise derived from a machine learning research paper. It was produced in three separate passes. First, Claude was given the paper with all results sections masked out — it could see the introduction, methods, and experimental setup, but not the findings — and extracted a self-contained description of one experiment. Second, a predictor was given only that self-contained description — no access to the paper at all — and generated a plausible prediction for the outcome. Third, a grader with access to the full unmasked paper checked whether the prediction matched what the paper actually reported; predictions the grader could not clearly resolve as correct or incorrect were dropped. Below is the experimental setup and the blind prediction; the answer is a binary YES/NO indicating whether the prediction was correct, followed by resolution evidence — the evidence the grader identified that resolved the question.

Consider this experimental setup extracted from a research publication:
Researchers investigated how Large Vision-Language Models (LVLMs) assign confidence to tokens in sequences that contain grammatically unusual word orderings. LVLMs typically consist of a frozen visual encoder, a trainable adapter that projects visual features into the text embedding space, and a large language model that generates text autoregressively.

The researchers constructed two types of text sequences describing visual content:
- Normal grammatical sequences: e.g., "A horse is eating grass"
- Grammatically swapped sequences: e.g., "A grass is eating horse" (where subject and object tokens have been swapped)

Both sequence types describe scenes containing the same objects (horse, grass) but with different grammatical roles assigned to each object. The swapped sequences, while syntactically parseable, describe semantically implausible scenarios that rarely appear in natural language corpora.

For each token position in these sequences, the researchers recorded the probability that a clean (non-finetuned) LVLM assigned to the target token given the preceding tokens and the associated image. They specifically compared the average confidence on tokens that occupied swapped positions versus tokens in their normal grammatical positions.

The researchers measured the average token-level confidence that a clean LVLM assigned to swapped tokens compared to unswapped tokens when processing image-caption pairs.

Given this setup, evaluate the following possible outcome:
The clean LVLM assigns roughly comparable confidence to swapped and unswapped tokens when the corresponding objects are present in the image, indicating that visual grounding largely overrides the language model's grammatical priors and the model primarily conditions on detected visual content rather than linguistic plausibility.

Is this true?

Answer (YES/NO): NO